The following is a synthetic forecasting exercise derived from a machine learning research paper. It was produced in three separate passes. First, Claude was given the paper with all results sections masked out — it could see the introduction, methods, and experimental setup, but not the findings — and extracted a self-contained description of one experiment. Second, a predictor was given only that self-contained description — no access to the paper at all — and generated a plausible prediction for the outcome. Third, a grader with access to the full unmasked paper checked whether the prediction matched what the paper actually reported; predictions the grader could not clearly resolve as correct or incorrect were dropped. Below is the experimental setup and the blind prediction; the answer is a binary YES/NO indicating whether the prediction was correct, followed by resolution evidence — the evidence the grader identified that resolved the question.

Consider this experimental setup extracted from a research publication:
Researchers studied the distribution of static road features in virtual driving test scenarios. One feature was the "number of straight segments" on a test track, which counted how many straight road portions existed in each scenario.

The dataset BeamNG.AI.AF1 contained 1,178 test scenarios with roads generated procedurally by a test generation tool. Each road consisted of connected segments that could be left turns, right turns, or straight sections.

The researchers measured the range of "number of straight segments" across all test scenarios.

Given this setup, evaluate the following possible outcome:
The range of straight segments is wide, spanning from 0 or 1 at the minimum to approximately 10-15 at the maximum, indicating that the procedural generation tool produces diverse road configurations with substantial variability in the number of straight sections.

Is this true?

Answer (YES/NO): YES